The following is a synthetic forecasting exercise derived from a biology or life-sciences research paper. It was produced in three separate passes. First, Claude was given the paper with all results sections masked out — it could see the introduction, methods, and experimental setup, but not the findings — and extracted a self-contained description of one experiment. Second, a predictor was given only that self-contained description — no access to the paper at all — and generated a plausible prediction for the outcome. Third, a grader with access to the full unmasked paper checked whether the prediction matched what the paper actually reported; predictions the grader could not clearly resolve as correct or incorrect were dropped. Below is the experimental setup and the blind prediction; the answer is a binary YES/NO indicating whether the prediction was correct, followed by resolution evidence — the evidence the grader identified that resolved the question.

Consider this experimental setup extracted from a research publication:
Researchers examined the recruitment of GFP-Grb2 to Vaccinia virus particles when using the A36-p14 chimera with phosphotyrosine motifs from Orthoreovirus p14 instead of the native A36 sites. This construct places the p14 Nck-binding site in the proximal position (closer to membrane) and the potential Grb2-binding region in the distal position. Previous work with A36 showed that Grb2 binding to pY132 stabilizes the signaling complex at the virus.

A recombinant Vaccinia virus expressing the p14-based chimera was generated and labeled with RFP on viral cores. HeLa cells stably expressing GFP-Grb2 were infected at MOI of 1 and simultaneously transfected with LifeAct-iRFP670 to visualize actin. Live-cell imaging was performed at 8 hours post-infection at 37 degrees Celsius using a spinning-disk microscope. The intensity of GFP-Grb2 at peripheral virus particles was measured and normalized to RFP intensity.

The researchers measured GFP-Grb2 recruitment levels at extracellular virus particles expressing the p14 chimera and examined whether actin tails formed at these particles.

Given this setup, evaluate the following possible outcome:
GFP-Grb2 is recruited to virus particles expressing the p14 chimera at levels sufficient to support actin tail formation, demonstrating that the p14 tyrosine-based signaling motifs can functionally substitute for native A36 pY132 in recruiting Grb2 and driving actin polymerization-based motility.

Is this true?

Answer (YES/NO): YES